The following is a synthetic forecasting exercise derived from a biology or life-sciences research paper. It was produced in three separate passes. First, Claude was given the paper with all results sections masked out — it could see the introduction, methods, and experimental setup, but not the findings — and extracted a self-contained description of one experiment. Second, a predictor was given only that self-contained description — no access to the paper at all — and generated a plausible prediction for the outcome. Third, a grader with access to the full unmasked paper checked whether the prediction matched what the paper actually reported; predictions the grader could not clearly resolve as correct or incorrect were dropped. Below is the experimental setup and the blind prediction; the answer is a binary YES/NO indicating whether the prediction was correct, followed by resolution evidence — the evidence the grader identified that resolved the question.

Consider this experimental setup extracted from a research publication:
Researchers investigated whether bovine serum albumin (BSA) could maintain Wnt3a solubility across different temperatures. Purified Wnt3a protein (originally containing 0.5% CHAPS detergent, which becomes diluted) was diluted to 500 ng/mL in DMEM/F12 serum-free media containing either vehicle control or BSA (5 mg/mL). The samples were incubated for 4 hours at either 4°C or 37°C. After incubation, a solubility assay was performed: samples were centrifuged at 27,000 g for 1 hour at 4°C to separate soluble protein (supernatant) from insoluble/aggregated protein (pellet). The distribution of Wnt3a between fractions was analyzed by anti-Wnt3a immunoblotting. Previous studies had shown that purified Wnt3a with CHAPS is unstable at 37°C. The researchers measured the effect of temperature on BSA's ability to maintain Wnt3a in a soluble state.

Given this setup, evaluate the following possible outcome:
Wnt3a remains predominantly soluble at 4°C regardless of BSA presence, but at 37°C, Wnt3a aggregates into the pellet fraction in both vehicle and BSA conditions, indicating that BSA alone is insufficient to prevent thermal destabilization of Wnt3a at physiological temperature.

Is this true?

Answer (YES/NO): NO